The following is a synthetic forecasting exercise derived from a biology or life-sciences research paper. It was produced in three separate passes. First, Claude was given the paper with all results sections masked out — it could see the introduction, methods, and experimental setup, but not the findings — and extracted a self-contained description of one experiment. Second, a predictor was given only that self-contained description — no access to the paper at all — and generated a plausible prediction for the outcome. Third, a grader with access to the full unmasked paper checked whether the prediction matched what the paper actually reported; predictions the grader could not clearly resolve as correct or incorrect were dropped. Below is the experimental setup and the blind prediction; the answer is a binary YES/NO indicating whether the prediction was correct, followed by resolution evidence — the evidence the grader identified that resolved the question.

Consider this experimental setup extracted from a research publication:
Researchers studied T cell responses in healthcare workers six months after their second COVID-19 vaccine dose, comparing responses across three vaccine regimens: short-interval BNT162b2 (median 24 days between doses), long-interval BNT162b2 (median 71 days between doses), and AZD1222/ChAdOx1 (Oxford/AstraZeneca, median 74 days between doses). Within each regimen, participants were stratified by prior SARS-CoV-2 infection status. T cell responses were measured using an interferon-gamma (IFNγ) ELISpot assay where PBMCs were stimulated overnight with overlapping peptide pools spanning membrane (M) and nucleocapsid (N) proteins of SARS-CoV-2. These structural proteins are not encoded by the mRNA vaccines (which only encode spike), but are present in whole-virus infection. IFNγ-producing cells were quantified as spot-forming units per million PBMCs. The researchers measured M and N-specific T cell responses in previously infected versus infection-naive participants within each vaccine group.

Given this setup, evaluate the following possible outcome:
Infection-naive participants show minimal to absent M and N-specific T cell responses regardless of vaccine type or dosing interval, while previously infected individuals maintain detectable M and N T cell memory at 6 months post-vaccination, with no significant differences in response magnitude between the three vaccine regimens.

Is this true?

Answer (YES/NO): YES